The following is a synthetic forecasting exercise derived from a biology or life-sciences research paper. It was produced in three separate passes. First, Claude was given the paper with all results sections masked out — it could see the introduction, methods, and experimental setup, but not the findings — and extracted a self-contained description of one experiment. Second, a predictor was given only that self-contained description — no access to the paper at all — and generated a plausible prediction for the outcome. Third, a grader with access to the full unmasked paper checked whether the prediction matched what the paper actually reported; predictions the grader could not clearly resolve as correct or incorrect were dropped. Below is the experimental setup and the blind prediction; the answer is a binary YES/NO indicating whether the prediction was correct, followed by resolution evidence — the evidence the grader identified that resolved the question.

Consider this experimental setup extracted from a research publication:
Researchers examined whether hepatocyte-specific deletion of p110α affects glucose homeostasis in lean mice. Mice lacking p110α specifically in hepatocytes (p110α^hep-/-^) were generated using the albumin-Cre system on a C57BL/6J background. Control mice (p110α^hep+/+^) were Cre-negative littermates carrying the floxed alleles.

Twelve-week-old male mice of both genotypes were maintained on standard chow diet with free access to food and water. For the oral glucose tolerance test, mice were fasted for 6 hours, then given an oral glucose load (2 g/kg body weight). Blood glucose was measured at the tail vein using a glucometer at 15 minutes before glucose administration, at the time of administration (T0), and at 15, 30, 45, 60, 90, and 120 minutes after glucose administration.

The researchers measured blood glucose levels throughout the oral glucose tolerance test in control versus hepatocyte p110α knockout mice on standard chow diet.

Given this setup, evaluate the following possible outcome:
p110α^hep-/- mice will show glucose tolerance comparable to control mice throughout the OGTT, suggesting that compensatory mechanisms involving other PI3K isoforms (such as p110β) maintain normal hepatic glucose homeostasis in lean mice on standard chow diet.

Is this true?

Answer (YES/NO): NO